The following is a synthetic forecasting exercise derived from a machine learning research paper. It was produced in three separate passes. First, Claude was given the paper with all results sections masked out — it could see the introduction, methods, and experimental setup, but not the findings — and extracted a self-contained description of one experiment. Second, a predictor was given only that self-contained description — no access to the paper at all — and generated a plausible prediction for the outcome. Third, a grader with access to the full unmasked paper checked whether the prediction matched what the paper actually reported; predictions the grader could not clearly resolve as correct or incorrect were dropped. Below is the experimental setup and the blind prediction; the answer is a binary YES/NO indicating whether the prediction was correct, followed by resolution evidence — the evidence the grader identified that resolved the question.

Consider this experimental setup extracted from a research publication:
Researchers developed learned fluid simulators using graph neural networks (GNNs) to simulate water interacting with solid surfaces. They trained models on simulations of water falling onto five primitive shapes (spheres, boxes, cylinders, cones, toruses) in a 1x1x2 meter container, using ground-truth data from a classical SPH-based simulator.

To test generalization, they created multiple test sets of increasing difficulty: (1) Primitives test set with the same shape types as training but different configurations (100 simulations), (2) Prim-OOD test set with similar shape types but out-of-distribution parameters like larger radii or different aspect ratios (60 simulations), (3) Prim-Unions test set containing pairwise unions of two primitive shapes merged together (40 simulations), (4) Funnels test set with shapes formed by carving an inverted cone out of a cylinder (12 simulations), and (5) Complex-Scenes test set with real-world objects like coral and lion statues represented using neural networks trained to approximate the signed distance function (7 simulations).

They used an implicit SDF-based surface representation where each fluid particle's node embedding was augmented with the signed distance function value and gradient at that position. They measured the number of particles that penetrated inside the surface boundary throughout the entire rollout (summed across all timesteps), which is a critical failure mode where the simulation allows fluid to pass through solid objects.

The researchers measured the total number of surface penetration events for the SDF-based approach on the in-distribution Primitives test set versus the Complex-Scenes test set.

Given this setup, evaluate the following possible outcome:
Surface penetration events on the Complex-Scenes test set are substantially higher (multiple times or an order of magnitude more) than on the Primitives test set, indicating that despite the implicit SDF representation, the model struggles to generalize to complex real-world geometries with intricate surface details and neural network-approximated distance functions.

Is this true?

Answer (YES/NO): NO